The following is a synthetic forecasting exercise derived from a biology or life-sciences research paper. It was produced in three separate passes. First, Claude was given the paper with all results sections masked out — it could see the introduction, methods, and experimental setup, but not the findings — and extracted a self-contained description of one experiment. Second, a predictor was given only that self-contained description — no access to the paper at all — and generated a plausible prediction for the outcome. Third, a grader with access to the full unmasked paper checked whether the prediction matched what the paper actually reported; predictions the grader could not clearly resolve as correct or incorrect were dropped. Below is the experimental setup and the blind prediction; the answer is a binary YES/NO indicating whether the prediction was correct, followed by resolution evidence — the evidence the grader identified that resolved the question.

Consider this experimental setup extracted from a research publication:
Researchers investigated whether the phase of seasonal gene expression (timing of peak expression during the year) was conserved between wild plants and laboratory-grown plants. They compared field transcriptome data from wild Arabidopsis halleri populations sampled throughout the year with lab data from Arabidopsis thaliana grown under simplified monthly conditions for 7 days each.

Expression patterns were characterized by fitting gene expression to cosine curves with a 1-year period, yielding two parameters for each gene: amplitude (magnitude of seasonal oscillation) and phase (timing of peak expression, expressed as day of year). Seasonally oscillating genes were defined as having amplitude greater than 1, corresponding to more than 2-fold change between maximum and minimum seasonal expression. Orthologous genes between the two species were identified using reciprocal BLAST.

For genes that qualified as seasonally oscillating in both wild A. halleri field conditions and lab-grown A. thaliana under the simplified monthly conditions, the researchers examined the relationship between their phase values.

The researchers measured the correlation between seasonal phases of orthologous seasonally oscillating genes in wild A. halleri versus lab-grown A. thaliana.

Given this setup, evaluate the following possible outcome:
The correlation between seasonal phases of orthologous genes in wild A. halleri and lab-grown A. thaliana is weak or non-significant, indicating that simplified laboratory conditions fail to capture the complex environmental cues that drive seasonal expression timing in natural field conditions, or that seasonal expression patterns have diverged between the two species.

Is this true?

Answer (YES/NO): NO